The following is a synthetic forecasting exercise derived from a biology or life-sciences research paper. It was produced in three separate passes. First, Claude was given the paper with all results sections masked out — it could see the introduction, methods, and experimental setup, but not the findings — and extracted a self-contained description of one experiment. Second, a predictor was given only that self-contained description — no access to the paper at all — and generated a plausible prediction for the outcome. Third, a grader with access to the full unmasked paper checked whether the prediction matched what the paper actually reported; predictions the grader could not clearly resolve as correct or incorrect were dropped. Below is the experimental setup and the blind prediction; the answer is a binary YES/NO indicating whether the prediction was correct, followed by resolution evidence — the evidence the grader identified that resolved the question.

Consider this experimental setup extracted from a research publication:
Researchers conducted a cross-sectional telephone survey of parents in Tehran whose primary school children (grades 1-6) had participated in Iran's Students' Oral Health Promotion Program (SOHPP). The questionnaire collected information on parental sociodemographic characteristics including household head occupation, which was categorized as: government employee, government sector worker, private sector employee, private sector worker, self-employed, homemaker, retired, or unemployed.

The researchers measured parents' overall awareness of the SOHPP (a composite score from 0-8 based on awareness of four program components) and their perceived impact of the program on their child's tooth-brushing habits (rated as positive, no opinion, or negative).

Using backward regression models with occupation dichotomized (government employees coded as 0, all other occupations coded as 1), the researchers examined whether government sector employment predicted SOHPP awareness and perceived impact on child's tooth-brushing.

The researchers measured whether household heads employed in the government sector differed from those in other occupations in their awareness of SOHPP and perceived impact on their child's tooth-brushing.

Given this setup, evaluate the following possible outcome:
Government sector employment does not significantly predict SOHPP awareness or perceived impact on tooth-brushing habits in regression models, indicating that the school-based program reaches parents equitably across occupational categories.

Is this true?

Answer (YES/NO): NO